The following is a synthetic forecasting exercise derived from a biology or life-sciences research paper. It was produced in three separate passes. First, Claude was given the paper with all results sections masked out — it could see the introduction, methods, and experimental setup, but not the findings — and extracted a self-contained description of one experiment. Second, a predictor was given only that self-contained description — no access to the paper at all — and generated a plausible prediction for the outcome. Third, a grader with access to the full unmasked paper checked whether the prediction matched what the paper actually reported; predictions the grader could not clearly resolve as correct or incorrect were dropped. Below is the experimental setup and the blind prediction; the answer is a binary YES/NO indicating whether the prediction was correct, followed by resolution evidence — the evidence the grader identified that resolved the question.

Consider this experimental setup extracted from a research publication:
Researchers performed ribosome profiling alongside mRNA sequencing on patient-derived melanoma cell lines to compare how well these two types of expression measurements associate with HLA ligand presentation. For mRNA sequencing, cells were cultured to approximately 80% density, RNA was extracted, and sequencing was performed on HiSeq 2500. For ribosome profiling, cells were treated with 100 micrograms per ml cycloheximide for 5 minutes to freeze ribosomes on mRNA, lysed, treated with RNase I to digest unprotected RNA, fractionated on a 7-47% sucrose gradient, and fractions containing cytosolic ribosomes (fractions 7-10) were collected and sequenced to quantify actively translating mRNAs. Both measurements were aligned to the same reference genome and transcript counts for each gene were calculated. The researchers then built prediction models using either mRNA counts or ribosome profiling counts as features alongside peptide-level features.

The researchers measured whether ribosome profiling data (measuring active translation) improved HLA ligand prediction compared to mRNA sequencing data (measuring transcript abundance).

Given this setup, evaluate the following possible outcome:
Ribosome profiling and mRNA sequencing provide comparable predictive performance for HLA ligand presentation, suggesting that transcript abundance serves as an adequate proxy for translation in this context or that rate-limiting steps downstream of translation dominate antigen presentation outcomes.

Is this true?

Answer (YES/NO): YES